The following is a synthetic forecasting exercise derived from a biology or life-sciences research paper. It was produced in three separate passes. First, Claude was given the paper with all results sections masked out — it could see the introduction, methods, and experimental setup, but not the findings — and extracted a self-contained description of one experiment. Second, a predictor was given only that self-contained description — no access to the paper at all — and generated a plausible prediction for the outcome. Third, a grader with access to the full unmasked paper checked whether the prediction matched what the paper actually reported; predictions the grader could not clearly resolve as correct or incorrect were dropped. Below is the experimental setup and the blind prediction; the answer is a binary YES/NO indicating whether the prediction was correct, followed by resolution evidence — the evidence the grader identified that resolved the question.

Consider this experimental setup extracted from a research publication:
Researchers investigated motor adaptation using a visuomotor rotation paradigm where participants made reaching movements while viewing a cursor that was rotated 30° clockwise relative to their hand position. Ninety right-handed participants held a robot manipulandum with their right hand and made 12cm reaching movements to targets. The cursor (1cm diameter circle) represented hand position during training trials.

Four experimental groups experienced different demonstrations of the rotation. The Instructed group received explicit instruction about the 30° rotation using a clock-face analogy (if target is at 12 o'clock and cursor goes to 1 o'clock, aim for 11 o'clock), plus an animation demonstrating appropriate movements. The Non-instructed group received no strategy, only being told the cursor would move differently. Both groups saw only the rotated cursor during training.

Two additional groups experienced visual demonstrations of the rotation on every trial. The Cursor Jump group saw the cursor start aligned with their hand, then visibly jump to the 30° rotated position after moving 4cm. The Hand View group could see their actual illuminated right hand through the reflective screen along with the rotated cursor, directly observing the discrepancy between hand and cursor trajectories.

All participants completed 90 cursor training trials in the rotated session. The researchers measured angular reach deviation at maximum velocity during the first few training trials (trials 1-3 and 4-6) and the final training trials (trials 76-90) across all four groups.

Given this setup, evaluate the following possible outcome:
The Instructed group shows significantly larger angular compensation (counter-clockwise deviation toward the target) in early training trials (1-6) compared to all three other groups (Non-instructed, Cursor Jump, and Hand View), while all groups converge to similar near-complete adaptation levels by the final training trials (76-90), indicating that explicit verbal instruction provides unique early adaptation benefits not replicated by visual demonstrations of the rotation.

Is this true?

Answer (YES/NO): NO